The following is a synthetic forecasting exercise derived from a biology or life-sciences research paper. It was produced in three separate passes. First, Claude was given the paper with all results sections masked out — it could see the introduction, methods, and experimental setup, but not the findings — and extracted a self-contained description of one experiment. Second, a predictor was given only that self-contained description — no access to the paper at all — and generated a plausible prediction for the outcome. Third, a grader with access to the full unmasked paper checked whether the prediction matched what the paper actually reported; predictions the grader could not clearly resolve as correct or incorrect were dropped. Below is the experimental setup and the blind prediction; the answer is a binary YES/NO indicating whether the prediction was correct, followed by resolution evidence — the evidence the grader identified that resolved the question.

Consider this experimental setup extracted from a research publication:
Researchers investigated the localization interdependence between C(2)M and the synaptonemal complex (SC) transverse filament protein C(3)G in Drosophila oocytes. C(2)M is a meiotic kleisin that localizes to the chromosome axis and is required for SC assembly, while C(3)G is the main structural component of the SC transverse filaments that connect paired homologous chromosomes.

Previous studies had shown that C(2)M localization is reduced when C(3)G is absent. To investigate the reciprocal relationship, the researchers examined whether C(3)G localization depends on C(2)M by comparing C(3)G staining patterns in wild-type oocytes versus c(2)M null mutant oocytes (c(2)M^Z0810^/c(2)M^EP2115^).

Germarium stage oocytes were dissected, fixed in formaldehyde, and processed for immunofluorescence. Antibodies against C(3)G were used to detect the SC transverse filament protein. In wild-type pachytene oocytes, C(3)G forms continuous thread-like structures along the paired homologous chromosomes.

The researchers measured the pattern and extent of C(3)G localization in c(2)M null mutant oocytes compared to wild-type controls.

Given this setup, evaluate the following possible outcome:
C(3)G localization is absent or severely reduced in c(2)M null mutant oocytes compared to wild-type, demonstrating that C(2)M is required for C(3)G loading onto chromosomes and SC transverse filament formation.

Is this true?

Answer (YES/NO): NO